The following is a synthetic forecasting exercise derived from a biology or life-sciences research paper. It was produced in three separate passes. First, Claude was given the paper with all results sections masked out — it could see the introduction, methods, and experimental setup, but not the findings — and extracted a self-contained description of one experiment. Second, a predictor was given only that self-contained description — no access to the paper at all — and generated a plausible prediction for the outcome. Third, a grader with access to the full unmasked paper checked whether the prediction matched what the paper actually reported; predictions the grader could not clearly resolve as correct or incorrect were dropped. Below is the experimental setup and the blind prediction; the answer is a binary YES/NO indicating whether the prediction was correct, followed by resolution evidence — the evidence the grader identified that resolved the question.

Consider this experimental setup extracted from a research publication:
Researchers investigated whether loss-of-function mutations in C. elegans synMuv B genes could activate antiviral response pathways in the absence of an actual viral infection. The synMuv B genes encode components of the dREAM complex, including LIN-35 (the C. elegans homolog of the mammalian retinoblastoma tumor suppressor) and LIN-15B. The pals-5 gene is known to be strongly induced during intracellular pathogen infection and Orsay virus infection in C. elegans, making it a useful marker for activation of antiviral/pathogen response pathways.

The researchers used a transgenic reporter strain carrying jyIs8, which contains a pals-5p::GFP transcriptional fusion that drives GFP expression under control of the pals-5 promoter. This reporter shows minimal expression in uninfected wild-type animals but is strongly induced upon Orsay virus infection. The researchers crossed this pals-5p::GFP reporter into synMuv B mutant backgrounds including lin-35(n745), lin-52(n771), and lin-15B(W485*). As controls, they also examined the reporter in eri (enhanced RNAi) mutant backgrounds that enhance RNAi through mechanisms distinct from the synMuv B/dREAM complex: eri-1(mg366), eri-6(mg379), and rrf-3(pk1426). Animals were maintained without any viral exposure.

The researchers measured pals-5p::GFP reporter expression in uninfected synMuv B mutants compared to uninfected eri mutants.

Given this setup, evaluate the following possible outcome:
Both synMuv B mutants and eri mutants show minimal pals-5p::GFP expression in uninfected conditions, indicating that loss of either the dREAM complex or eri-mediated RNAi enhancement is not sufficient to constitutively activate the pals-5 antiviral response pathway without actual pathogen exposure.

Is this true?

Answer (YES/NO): NO